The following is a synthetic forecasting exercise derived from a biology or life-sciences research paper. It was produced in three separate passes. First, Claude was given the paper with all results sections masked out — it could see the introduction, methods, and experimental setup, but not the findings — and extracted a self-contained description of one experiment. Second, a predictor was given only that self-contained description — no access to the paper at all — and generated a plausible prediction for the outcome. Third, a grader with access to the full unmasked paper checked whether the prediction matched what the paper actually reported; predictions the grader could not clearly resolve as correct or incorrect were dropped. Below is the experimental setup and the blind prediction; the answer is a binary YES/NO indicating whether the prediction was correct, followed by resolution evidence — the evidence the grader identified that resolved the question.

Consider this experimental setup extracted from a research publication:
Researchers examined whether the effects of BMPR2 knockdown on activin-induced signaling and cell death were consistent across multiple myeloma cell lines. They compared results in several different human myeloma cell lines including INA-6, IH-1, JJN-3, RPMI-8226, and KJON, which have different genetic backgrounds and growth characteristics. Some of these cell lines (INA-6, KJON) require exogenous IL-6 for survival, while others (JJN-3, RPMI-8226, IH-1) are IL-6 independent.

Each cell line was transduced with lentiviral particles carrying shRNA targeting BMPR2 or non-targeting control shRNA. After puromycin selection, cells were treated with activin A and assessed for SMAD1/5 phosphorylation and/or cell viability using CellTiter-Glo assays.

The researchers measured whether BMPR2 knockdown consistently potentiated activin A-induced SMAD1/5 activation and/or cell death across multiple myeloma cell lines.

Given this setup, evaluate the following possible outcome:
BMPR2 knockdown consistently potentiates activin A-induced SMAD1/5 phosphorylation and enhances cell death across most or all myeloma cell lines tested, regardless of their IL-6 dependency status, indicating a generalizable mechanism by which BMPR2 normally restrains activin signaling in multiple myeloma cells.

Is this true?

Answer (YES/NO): NO